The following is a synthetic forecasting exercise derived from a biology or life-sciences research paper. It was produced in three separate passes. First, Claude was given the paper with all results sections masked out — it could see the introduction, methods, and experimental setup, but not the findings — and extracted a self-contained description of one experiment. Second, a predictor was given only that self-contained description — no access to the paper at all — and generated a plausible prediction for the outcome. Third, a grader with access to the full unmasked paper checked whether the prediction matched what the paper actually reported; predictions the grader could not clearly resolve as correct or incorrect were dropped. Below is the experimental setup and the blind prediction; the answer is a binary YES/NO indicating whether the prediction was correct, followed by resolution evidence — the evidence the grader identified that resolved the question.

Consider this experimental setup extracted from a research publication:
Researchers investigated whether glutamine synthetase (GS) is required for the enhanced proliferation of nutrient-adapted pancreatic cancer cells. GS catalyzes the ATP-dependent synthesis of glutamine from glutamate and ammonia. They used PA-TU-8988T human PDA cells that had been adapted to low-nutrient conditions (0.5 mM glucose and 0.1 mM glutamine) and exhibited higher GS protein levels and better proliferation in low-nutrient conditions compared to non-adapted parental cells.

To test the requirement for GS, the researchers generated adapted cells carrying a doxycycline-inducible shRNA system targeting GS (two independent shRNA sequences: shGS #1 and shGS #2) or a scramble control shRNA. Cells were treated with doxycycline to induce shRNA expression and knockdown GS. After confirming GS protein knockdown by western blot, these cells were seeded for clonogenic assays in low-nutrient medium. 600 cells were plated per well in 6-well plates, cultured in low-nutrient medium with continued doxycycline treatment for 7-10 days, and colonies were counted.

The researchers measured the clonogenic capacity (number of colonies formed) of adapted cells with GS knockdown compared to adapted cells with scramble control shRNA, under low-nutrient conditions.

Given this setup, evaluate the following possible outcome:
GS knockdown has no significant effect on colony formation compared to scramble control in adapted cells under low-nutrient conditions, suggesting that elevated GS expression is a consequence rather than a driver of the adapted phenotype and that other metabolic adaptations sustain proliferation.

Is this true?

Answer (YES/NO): NO